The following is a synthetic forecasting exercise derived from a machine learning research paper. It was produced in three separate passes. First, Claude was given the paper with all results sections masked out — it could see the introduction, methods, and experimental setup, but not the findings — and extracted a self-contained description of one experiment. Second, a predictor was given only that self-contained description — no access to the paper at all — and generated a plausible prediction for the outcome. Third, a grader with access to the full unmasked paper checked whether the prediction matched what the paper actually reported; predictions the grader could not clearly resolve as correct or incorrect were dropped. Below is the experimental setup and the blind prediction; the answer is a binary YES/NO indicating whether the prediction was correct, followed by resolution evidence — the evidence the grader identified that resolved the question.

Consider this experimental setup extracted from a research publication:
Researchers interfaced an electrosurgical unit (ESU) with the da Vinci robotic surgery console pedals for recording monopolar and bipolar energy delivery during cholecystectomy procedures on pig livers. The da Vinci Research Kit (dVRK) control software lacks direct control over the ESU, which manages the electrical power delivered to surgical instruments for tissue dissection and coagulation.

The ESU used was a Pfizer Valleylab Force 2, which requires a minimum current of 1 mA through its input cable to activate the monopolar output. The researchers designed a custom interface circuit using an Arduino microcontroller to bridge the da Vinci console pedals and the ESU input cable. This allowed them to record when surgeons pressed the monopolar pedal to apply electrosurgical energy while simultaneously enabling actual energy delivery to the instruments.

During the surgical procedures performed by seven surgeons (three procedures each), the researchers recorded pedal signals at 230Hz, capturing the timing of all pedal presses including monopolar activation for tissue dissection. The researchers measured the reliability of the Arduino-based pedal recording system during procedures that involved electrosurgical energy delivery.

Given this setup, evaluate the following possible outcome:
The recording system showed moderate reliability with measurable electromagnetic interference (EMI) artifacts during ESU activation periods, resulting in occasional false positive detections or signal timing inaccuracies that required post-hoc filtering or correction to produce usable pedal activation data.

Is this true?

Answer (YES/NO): NO